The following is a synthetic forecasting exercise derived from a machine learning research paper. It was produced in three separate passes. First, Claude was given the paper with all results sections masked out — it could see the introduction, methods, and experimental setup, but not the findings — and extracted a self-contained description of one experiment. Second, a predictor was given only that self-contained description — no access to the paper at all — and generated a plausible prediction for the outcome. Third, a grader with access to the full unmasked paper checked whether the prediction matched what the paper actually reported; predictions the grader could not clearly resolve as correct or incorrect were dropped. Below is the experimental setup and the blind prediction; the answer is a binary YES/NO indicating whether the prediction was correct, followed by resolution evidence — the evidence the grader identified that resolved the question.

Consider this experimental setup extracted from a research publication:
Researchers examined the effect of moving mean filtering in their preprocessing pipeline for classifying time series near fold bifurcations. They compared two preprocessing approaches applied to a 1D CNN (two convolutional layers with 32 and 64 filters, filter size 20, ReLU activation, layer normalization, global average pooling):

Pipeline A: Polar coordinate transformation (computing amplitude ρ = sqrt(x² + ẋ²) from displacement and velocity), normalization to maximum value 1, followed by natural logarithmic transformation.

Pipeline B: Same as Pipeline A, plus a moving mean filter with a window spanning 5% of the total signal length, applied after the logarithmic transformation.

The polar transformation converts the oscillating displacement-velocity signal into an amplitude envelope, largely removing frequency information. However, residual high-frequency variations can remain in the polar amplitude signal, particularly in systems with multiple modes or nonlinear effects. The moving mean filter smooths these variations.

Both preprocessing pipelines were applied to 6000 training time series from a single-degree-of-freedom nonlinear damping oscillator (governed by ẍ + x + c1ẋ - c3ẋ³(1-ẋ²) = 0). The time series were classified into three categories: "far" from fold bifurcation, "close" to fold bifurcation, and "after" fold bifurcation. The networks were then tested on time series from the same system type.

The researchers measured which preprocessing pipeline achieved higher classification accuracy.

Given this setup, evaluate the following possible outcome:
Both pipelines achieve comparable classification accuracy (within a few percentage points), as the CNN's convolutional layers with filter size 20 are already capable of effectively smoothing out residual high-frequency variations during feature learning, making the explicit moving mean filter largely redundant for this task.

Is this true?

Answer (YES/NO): YES